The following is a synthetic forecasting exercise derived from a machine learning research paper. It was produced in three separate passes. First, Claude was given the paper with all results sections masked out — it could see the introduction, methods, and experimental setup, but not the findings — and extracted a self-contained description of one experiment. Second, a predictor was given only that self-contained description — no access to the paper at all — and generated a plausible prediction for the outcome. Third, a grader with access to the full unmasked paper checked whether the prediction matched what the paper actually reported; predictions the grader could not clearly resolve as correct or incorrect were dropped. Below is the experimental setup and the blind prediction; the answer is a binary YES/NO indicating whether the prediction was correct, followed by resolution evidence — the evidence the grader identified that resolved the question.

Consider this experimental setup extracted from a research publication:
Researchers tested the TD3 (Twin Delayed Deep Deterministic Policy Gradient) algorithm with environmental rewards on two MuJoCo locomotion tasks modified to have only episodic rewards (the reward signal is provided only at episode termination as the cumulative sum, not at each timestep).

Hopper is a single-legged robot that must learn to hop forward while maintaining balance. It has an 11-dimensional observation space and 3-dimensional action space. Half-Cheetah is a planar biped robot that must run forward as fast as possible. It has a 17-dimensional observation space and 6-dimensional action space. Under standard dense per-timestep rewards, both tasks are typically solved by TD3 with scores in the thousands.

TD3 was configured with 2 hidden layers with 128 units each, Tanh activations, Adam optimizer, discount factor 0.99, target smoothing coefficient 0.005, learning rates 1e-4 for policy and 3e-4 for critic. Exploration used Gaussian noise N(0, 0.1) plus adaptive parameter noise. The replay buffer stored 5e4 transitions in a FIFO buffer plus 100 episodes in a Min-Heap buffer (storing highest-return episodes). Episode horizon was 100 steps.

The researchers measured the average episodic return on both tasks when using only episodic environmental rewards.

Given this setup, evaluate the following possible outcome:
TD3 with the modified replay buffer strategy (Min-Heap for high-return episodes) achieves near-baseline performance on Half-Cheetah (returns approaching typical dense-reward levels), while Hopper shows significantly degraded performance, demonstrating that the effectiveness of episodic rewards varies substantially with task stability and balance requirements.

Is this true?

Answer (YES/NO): NO